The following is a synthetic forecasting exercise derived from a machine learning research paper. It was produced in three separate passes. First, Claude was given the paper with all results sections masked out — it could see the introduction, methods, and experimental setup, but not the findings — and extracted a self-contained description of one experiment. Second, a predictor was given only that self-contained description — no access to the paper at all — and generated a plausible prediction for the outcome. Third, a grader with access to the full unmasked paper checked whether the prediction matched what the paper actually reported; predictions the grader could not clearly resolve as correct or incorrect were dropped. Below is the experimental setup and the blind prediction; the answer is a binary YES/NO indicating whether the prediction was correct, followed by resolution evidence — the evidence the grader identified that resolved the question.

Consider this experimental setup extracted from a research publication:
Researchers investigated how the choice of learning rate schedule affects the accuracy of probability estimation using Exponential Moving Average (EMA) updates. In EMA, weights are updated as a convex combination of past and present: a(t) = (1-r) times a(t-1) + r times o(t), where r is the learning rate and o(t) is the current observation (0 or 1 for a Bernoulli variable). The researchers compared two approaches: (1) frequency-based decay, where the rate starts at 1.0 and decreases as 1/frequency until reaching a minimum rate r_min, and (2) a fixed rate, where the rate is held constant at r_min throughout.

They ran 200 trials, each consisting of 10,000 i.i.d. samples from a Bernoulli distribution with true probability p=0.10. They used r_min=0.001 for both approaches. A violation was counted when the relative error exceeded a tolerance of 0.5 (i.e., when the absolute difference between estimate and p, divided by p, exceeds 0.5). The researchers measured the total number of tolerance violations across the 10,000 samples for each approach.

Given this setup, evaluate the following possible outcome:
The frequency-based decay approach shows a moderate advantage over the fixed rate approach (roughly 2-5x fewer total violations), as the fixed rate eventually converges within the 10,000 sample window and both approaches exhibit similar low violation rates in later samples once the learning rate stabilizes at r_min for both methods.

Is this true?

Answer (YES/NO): NO